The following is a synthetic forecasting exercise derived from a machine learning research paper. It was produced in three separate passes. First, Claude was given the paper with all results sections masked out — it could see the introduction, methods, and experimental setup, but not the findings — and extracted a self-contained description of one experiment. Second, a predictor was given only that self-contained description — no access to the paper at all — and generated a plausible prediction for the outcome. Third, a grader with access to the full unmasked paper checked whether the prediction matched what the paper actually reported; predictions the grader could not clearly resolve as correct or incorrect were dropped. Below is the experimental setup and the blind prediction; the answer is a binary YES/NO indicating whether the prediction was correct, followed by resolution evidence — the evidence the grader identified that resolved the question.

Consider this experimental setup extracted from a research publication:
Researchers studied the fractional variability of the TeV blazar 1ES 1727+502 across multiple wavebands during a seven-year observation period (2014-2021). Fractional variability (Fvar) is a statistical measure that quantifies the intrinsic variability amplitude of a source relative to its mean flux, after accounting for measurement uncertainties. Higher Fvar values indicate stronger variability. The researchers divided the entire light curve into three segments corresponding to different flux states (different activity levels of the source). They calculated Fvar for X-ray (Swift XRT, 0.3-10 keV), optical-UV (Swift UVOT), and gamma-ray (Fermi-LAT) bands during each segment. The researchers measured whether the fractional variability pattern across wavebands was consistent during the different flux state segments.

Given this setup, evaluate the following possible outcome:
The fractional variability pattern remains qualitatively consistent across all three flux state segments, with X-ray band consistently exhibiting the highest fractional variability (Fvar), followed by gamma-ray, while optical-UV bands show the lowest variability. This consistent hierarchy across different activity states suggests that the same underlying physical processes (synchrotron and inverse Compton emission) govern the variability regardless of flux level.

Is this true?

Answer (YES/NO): NO